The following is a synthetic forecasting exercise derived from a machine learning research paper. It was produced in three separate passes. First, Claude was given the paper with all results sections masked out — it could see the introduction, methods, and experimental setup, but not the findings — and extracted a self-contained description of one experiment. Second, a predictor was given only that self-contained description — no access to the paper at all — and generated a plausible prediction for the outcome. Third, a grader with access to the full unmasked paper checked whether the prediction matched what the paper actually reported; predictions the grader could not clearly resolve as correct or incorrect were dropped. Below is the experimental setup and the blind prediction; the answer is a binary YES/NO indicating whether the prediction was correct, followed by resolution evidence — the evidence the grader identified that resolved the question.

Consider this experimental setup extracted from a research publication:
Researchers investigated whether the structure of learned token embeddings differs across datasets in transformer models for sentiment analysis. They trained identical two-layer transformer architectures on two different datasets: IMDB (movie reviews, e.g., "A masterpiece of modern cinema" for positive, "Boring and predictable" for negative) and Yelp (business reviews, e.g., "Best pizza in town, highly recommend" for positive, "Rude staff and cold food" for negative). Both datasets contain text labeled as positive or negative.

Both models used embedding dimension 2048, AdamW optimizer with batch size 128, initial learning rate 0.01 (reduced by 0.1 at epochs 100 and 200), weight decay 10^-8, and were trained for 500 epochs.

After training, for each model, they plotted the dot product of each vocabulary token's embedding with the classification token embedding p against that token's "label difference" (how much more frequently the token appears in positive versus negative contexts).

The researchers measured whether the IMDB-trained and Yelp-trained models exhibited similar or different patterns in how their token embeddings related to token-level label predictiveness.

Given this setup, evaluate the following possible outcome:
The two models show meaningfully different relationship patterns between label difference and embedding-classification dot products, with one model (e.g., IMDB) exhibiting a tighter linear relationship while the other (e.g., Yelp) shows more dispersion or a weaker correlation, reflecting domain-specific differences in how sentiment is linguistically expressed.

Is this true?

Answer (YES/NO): NO